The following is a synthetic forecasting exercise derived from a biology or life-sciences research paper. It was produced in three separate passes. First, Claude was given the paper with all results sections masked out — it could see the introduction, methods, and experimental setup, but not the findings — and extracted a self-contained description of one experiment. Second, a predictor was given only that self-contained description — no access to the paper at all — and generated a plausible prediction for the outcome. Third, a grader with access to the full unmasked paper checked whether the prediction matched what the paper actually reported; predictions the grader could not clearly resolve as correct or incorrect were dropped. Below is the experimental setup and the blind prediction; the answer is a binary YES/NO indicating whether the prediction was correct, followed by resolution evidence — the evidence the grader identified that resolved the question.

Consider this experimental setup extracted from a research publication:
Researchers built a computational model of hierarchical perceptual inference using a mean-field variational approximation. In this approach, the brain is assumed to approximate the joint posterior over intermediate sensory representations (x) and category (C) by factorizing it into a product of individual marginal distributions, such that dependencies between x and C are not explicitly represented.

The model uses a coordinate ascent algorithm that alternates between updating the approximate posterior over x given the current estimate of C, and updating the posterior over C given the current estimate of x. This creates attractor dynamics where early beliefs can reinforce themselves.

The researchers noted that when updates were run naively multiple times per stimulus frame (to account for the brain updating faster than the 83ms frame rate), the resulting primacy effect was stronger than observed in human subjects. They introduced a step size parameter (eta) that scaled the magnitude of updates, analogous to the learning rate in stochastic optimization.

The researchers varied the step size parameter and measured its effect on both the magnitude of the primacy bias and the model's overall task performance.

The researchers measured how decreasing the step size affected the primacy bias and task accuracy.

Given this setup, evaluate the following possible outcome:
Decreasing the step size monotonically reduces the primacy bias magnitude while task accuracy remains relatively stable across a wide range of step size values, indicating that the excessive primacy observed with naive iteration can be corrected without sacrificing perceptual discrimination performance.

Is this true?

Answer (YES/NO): NO